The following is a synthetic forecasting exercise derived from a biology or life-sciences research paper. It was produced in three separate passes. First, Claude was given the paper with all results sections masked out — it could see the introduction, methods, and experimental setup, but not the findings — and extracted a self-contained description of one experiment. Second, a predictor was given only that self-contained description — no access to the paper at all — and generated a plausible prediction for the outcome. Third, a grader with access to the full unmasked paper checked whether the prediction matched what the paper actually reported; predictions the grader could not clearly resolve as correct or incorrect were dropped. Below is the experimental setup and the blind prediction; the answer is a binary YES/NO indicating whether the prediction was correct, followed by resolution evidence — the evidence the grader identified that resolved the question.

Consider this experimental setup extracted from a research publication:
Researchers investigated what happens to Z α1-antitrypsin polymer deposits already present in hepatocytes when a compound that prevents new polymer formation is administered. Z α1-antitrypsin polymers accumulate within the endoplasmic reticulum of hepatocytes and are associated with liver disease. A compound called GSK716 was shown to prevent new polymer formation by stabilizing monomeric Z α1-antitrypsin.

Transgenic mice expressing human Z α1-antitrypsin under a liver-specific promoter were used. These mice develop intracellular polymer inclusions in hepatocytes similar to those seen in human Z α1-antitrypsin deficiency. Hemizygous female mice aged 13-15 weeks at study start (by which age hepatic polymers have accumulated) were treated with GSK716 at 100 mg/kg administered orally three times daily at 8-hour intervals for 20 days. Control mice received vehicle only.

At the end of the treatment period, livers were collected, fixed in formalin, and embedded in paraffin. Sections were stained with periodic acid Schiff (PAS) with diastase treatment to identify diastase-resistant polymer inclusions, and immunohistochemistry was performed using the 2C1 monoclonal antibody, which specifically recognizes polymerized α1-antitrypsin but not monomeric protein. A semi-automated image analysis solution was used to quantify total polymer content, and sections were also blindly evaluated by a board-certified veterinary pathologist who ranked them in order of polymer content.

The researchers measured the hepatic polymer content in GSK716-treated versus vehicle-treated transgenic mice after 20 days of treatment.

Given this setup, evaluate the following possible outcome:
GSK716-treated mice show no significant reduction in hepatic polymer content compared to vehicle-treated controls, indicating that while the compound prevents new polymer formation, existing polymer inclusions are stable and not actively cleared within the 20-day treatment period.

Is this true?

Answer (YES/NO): YES